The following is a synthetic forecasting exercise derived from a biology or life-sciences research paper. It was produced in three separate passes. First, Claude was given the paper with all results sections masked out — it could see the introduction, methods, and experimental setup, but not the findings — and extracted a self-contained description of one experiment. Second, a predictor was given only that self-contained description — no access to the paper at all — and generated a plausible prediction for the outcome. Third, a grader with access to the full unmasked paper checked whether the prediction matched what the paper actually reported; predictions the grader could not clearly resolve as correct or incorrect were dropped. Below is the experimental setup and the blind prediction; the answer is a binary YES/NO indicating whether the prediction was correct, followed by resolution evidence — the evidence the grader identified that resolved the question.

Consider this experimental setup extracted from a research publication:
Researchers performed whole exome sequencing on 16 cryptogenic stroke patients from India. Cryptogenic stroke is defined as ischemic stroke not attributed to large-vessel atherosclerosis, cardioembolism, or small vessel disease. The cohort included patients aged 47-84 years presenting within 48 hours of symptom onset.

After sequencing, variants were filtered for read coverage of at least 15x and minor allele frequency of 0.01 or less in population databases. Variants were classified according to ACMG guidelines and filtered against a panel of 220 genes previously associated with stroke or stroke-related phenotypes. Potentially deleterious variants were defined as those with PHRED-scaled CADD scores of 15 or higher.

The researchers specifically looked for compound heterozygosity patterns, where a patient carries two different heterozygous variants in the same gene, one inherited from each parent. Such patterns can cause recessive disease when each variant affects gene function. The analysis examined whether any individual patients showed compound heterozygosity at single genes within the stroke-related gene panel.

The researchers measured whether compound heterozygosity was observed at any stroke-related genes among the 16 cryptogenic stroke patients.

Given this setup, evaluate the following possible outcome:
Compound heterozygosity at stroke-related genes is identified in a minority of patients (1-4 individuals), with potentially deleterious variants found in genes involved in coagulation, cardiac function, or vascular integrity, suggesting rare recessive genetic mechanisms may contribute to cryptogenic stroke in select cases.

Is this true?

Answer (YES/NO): NO